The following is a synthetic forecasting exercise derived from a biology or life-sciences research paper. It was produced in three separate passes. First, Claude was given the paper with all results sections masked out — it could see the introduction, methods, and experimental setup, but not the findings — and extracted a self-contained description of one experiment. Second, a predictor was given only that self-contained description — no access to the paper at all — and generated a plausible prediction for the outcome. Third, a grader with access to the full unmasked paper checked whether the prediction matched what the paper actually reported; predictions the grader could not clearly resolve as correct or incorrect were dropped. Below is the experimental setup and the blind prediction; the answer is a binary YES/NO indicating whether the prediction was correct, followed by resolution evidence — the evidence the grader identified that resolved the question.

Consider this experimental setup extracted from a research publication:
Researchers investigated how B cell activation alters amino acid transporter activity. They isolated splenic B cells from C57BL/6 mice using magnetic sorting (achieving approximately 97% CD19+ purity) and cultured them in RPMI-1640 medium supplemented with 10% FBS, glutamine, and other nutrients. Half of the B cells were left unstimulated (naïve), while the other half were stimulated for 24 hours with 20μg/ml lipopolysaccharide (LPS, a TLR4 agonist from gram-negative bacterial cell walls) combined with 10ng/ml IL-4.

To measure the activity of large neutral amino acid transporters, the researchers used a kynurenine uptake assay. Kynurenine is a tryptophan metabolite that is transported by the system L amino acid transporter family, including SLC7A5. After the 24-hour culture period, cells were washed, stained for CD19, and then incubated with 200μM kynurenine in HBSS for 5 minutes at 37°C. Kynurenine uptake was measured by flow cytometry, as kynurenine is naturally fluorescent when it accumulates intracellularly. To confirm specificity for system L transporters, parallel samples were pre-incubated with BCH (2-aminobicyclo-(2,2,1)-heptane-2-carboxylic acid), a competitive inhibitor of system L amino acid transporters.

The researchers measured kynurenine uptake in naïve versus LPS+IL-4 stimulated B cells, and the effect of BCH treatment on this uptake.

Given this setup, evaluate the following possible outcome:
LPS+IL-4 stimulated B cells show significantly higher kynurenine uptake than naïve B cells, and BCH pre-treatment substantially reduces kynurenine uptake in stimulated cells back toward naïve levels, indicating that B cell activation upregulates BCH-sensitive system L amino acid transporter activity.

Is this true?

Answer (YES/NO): NO